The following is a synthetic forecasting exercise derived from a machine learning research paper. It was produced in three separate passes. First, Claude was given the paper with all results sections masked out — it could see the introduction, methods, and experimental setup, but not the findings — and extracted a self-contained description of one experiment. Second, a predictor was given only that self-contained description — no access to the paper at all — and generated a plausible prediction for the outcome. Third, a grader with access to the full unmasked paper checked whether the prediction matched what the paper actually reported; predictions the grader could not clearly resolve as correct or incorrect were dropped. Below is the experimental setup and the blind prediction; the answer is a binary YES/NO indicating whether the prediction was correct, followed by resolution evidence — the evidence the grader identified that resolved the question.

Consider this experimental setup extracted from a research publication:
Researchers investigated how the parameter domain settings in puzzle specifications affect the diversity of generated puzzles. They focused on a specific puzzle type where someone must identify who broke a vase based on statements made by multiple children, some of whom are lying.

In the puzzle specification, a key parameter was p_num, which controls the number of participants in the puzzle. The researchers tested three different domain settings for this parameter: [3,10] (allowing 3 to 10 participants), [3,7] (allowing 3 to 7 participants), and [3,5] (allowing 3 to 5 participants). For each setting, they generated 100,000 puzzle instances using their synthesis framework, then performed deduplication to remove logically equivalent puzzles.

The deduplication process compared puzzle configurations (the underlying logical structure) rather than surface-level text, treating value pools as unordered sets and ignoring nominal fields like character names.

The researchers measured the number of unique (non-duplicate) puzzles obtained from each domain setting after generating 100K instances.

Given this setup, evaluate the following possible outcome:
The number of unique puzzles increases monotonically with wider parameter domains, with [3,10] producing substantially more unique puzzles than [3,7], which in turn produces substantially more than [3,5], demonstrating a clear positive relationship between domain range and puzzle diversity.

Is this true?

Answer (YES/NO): YES